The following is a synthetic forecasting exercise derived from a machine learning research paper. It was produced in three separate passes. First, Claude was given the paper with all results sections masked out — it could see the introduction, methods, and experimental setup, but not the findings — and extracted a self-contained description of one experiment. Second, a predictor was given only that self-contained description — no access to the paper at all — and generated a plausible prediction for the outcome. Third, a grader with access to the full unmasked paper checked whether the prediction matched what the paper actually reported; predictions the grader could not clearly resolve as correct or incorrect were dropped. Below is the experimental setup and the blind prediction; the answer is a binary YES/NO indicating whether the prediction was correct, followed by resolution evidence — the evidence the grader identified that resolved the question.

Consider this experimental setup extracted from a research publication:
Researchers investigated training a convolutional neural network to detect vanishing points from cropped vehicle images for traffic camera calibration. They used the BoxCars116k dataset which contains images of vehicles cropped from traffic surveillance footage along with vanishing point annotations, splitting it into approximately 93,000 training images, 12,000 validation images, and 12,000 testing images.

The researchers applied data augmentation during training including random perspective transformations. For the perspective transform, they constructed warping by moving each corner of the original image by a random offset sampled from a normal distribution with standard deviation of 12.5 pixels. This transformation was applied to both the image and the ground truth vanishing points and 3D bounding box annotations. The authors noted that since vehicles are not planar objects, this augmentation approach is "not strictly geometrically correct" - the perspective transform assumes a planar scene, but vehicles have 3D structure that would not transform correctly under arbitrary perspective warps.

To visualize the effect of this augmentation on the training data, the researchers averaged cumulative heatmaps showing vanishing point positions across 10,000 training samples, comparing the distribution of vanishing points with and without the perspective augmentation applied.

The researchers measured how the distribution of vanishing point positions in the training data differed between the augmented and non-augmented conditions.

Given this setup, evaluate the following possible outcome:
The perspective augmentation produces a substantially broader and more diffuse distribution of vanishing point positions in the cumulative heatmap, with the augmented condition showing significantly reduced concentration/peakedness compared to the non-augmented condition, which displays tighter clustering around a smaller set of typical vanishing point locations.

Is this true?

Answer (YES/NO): YES